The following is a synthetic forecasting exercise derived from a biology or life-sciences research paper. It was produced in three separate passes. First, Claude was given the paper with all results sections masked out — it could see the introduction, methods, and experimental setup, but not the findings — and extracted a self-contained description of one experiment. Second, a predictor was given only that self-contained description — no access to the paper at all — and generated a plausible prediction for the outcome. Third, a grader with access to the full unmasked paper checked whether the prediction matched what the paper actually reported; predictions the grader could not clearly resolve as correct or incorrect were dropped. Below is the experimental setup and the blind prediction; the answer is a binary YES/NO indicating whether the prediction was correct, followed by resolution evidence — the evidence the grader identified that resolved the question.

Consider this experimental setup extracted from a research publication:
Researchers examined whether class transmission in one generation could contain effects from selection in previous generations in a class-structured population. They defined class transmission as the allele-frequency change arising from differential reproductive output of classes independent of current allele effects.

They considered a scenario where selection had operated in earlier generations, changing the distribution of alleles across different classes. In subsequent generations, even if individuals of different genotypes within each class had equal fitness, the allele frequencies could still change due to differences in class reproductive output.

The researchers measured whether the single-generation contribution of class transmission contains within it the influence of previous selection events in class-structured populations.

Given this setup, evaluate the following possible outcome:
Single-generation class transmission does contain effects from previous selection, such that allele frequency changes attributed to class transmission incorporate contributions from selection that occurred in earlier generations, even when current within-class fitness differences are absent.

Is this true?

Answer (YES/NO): YES